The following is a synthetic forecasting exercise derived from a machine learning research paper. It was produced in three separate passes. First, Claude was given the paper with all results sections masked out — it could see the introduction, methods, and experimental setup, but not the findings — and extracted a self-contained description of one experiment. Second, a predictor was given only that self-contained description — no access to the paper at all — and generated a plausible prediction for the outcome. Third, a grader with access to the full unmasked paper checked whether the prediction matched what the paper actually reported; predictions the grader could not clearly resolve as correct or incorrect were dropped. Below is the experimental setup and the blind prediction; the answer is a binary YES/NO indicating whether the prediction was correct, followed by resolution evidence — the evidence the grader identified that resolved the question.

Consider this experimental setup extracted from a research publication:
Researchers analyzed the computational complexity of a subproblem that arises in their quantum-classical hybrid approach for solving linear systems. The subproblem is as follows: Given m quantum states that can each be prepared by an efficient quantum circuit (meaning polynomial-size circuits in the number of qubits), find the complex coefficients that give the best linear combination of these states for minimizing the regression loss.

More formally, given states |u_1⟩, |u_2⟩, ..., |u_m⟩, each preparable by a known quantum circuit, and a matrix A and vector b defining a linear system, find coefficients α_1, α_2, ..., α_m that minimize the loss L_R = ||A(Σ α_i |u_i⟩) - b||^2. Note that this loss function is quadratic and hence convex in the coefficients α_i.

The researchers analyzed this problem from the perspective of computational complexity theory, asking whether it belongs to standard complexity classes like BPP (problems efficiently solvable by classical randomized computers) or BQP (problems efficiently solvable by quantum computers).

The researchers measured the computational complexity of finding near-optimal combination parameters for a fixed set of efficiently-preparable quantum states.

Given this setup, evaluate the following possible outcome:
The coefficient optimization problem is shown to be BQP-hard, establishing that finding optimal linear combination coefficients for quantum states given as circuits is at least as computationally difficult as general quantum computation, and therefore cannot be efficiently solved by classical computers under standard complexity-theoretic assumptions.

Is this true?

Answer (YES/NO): YES